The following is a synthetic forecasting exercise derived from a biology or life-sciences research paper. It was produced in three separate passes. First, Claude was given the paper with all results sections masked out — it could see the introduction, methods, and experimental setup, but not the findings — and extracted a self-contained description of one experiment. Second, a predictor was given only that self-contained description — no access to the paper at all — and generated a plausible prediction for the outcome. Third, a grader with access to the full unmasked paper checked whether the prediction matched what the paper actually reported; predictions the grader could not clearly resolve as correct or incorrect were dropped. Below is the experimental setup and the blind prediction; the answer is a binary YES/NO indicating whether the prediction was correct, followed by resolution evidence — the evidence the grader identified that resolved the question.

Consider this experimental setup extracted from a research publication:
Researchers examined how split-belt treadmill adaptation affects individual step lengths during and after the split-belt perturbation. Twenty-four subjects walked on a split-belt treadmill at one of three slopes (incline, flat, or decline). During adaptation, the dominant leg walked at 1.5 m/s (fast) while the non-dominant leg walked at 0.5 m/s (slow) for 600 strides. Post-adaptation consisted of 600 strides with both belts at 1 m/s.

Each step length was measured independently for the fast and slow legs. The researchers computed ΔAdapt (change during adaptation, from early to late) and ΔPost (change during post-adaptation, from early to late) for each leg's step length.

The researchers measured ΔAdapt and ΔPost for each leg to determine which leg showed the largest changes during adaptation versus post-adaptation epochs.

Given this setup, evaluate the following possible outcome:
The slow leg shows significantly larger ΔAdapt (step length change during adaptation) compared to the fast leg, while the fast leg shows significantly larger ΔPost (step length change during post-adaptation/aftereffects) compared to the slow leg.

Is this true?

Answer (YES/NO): NO